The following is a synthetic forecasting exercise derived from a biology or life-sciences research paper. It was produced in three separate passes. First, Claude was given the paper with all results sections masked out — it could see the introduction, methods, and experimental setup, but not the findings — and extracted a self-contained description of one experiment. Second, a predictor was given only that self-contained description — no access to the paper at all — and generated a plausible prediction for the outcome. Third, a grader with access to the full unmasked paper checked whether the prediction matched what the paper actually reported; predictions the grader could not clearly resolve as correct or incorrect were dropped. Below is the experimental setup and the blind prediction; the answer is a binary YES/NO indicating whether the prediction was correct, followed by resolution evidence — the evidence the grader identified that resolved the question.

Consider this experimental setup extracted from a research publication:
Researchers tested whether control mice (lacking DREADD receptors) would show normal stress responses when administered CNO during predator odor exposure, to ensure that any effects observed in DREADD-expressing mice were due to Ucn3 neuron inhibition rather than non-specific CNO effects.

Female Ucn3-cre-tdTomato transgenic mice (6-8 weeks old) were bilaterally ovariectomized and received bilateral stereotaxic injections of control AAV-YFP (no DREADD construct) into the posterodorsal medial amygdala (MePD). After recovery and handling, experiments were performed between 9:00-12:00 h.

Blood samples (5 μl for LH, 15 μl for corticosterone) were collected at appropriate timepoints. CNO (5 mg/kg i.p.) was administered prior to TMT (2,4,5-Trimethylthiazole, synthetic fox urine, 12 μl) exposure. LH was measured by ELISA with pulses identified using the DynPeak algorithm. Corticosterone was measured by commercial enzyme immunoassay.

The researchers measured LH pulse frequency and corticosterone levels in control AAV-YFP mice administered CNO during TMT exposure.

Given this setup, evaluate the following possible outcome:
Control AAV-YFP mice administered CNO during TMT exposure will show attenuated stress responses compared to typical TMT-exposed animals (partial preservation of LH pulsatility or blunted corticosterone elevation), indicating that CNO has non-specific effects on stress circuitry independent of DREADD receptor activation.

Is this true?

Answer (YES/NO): NO